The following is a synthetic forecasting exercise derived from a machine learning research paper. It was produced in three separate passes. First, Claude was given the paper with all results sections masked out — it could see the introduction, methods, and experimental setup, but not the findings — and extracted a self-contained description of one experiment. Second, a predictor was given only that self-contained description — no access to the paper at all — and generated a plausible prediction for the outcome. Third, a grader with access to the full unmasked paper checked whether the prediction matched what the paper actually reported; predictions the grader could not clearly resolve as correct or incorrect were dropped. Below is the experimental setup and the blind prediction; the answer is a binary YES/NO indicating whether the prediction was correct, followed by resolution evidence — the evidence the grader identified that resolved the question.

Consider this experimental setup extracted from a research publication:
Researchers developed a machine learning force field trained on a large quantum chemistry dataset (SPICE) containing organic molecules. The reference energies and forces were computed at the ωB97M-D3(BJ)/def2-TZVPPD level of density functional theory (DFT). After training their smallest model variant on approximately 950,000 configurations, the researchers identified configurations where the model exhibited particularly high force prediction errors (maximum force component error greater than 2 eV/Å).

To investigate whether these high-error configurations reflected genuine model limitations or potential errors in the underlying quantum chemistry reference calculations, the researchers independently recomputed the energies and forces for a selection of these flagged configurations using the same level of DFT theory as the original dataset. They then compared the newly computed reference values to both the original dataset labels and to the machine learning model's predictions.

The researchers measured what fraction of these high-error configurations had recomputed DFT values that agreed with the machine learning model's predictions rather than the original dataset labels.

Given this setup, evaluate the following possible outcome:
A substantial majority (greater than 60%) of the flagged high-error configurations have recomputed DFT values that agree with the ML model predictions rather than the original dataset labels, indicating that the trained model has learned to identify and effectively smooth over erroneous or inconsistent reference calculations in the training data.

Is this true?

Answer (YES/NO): NO